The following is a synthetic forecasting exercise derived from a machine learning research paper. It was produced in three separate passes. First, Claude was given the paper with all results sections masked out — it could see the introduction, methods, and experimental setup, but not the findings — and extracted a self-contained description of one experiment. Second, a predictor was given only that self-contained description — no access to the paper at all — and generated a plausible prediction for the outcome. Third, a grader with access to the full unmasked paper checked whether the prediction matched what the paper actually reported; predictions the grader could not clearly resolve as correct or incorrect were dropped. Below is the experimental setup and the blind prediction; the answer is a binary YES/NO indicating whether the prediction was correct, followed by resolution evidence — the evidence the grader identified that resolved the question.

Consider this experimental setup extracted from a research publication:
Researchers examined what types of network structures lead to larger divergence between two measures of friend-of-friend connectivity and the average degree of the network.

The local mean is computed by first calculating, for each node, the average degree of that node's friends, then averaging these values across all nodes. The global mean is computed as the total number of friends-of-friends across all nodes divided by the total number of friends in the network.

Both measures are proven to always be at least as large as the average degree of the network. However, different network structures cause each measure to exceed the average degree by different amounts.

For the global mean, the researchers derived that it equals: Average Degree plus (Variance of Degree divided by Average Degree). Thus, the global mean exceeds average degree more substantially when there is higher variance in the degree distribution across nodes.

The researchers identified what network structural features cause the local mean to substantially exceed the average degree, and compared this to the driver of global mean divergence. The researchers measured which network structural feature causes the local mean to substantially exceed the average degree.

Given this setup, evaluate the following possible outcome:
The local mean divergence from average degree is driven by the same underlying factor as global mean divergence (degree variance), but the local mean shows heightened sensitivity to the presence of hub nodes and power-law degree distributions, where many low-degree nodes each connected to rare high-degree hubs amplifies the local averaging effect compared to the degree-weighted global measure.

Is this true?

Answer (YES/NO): NO